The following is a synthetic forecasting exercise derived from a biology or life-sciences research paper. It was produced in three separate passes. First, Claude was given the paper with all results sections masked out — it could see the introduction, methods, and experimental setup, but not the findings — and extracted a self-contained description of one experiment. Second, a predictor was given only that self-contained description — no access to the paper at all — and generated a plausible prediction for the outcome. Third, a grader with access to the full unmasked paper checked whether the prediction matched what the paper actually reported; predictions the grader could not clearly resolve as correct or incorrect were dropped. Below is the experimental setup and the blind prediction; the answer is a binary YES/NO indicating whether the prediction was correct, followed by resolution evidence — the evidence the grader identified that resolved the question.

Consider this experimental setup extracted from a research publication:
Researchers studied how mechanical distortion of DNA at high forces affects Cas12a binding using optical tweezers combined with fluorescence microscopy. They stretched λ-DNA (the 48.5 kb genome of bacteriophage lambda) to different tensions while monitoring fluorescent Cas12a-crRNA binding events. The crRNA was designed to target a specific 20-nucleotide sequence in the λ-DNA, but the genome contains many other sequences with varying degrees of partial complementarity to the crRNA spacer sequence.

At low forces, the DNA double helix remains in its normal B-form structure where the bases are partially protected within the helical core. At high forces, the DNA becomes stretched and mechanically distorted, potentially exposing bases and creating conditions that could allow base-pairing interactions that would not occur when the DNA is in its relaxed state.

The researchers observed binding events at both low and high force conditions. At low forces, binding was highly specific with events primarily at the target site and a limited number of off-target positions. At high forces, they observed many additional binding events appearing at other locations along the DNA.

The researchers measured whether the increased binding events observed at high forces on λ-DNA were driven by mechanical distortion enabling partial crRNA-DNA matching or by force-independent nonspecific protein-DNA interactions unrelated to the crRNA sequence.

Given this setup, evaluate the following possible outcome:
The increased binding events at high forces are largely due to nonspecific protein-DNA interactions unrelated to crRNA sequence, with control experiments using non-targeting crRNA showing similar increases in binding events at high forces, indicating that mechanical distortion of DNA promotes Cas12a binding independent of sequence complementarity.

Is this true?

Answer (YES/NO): NO